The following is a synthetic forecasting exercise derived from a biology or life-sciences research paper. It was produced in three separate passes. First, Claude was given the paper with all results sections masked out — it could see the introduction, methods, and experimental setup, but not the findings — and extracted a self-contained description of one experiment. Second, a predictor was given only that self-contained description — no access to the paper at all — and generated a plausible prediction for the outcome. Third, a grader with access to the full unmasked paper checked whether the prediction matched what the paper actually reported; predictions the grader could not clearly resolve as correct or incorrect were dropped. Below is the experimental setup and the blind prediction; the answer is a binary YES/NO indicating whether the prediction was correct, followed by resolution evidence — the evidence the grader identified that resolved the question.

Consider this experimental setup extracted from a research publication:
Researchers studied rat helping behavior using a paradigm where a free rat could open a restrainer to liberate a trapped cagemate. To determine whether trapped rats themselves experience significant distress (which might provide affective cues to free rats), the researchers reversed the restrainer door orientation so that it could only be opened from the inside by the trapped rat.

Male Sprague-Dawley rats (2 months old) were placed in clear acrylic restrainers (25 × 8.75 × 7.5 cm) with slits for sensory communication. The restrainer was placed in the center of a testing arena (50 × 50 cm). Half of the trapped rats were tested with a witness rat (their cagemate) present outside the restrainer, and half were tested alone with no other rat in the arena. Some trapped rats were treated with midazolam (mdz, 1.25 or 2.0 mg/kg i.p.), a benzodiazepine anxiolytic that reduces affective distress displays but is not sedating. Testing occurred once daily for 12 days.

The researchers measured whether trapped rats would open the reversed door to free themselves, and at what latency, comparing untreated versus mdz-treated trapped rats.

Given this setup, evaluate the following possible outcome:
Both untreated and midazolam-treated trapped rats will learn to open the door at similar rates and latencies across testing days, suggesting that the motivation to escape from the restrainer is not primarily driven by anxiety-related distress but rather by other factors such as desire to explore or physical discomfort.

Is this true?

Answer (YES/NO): NO